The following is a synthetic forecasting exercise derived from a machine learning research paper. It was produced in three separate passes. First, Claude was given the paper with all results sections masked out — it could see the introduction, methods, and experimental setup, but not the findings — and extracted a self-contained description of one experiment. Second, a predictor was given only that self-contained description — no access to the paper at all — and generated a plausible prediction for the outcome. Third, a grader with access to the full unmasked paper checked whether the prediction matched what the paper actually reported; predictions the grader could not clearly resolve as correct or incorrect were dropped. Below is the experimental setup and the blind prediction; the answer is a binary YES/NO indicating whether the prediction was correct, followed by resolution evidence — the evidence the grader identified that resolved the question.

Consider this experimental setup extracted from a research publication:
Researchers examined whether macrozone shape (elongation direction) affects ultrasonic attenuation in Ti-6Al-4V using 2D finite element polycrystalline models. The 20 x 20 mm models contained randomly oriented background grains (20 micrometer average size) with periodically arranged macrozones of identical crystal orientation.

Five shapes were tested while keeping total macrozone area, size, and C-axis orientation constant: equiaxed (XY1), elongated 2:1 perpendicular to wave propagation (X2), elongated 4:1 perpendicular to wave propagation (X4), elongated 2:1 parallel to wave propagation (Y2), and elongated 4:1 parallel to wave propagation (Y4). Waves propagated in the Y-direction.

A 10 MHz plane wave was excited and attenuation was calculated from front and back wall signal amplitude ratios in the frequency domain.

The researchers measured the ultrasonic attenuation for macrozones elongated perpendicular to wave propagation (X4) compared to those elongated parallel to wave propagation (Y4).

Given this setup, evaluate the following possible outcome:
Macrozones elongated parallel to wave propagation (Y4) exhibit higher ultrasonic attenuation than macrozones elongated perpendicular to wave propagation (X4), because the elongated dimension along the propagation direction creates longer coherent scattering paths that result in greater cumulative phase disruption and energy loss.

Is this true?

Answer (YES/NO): YES